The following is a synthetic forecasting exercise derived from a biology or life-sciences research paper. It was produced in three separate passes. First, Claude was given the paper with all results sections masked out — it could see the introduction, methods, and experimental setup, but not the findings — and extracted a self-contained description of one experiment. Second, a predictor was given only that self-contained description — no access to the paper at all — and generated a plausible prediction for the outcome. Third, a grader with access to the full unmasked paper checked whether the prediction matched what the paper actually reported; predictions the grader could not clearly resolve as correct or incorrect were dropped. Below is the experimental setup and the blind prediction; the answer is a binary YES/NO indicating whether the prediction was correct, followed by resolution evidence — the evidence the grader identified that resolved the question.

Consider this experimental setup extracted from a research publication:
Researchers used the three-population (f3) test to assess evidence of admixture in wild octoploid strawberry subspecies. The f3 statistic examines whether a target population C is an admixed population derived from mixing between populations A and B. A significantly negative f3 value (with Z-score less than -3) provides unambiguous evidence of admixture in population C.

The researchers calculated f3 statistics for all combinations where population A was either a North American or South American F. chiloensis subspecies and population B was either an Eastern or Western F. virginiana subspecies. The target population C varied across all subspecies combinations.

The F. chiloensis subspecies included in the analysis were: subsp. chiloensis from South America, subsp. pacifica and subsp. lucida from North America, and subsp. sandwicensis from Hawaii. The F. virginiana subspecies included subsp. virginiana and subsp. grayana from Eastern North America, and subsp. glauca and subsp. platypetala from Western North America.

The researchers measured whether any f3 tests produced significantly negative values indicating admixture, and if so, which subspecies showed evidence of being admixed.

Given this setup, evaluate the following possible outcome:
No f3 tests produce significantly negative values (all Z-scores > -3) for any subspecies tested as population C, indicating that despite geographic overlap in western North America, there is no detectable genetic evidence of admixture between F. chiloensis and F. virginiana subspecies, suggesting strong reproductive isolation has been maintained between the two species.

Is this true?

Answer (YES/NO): NO